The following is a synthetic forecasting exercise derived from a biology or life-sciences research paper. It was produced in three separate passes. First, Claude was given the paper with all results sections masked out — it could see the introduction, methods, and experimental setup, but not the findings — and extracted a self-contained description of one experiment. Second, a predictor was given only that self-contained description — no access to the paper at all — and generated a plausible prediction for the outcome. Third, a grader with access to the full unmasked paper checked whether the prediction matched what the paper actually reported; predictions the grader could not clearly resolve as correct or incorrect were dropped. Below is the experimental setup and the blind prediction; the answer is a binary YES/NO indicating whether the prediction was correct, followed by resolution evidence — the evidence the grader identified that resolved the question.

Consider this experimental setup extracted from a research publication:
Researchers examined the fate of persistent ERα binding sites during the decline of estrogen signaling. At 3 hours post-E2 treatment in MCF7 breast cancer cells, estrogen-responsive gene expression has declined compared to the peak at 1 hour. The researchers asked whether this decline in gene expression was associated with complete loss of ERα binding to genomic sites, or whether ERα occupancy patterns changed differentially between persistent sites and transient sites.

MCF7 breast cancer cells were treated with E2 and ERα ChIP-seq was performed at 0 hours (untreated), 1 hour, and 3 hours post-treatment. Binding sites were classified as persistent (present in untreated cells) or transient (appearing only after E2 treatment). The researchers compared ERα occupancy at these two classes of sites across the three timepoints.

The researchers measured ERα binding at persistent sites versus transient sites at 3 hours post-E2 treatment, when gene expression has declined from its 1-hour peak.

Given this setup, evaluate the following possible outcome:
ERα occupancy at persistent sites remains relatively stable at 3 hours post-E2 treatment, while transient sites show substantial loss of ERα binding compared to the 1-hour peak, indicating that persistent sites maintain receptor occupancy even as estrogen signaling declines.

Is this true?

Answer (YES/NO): YES